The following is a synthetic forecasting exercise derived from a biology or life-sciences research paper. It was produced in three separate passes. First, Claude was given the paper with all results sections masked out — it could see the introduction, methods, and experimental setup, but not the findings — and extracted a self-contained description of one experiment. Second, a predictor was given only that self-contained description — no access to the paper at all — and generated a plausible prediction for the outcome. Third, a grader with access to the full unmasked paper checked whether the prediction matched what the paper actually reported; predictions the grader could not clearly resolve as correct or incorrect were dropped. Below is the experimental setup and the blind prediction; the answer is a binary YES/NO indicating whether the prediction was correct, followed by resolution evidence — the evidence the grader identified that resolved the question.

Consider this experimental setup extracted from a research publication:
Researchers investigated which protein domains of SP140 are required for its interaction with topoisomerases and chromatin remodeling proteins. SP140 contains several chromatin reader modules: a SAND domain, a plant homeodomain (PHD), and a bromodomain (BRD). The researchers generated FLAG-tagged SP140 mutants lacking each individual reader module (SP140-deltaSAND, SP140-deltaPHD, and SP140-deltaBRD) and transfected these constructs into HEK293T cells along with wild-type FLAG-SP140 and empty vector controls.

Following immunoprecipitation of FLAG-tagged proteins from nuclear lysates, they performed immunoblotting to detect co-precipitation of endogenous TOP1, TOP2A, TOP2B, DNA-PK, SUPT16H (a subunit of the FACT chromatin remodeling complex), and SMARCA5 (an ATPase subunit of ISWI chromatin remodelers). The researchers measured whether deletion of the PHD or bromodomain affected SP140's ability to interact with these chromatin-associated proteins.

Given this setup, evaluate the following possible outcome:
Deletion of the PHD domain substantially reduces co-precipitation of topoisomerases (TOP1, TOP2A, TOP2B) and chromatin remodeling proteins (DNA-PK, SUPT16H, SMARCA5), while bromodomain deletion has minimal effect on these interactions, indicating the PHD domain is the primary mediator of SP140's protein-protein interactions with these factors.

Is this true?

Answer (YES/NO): NO